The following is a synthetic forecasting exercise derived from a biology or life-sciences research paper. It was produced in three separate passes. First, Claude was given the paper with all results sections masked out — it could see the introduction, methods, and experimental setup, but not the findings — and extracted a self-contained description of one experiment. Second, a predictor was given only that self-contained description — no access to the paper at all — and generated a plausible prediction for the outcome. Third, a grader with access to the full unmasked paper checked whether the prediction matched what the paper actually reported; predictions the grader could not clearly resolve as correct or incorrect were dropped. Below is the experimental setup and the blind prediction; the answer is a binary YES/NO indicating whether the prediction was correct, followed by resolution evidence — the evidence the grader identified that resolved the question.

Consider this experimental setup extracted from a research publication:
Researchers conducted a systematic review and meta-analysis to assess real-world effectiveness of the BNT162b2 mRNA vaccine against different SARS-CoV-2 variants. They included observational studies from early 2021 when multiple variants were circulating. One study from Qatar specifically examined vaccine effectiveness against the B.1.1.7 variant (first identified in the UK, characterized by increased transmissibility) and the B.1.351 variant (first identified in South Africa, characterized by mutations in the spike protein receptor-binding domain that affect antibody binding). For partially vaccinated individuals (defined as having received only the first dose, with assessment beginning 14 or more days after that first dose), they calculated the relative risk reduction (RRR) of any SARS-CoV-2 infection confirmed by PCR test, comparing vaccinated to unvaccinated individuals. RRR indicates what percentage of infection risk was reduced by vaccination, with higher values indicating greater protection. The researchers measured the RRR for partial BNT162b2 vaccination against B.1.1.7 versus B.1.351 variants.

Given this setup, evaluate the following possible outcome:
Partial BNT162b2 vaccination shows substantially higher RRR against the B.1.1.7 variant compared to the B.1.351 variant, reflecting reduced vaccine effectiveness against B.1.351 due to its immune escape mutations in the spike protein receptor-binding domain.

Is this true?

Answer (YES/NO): YES